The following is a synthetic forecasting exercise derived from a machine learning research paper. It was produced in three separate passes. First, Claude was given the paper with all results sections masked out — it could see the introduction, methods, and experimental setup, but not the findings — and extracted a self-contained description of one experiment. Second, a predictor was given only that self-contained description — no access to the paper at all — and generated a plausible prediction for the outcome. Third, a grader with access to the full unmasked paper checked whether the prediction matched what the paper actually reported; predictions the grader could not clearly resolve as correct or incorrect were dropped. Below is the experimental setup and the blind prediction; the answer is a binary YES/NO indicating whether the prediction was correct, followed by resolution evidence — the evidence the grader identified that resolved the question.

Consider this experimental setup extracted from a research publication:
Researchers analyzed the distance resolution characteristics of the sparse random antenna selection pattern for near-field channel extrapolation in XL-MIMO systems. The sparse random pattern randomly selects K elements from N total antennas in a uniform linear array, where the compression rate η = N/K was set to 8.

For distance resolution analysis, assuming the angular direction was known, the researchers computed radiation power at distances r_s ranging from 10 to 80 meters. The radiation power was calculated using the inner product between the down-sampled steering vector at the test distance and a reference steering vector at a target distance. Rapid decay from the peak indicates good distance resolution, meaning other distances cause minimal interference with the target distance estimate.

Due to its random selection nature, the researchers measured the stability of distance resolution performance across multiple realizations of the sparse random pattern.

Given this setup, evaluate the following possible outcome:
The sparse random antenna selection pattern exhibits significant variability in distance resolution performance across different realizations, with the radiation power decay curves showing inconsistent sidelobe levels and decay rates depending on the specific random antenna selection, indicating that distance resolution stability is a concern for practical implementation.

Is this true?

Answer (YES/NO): YES